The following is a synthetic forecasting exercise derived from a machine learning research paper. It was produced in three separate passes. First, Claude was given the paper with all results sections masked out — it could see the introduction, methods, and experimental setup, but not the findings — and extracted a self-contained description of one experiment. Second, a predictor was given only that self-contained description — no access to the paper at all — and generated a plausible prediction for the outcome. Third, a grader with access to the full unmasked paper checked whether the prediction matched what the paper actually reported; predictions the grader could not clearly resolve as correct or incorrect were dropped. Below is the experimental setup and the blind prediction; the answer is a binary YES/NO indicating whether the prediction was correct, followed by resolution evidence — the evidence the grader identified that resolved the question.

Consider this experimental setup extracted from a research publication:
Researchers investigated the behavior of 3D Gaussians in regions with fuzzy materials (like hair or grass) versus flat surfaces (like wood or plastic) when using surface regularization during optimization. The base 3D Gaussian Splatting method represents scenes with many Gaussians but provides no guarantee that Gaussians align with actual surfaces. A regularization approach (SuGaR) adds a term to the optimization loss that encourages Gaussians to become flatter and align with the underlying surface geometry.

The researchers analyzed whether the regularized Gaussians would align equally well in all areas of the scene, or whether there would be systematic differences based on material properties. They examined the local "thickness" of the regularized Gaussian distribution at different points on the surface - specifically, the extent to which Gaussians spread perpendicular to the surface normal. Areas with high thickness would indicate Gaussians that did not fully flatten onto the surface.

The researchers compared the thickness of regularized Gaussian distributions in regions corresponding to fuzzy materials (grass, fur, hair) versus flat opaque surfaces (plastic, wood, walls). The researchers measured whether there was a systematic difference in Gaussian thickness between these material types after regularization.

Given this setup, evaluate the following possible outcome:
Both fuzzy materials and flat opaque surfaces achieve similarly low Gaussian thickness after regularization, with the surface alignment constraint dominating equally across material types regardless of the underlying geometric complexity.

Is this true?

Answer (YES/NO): NO